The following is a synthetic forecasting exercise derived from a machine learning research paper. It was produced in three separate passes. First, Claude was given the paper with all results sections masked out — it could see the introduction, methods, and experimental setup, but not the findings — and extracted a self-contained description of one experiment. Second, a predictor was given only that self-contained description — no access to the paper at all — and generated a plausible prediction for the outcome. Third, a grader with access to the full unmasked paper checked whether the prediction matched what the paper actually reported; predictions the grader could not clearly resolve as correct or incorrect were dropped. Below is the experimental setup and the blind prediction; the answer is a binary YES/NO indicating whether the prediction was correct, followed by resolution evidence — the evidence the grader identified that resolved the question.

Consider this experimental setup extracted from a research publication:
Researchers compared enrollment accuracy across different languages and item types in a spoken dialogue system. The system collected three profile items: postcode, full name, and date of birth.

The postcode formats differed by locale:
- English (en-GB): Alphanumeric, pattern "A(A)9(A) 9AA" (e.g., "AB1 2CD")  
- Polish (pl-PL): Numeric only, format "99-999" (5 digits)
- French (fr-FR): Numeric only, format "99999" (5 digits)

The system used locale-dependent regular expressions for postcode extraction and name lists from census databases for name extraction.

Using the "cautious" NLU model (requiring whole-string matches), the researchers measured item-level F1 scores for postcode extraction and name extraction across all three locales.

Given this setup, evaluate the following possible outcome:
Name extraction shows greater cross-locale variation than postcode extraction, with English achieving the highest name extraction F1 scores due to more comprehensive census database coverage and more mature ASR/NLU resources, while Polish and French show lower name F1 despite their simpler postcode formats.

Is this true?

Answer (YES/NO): NO